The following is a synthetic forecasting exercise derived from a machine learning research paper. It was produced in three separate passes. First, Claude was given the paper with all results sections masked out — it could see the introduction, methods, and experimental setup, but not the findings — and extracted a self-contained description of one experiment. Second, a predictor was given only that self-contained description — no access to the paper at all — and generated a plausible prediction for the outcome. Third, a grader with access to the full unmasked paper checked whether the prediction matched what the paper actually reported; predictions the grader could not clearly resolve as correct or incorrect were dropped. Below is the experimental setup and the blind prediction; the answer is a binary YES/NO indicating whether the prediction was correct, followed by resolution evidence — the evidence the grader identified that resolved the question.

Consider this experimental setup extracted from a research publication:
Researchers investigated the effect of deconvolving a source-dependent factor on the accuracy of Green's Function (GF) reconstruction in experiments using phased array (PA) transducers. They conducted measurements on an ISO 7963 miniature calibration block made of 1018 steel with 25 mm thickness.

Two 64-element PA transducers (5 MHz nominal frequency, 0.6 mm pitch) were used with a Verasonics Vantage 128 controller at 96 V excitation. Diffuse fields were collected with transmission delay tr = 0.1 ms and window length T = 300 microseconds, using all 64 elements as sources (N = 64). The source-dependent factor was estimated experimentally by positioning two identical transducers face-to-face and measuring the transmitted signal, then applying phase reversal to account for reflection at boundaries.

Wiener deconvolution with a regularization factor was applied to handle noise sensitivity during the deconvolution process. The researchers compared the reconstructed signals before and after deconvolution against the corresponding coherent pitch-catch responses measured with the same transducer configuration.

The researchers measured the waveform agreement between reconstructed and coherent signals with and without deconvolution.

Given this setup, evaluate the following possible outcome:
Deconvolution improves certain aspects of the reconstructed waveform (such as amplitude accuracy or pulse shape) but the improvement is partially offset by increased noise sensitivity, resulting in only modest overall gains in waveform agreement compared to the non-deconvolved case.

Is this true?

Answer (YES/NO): NO